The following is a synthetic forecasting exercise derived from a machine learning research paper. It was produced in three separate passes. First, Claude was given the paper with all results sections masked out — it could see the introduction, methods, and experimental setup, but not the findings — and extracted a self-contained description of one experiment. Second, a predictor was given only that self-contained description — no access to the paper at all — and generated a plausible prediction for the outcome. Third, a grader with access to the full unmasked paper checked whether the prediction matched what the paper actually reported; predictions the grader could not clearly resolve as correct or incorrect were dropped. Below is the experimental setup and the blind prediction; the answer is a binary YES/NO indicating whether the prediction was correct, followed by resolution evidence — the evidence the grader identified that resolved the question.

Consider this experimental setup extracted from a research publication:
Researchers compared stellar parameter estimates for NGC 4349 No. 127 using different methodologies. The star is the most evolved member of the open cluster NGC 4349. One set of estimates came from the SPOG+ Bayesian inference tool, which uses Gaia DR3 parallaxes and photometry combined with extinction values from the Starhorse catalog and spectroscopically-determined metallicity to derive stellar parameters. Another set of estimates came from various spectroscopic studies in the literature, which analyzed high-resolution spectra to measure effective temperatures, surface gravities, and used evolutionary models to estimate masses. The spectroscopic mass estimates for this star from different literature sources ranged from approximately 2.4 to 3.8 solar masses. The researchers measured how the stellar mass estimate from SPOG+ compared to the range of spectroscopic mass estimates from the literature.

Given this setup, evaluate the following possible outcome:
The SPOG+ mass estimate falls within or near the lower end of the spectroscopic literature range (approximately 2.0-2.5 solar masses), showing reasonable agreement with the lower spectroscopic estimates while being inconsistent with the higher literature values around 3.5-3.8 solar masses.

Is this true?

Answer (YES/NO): NO